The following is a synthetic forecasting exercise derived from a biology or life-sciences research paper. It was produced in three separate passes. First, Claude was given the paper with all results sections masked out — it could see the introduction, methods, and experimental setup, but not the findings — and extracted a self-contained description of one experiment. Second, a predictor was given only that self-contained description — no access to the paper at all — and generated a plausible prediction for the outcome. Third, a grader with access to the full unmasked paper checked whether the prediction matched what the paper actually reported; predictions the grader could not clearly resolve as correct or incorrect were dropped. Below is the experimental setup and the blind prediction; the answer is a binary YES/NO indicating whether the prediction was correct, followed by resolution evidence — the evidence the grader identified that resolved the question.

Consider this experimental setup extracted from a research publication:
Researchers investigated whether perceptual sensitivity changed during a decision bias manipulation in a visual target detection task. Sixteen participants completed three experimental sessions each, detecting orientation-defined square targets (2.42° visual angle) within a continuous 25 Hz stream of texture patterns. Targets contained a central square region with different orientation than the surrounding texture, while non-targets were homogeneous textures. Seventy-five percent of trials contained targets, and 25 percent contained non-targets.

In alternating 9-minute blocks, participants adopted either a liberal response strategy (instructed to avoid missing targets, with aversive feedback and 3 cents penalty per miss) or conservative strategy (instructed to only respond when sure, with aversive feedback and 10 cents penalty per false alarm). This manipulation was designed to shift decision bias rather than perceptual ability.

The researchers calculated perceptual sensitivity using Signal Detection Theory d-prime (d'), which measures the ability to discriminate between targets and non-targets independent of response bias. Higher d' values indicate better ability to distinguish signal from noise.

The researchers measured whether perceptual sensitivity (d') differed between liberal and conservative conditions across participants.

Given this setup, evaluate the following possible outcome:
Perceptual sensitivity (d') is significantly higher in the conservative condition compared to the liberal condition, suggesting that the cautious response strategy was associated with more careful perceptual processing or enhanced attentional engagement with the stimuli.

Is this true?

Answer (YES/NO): NO